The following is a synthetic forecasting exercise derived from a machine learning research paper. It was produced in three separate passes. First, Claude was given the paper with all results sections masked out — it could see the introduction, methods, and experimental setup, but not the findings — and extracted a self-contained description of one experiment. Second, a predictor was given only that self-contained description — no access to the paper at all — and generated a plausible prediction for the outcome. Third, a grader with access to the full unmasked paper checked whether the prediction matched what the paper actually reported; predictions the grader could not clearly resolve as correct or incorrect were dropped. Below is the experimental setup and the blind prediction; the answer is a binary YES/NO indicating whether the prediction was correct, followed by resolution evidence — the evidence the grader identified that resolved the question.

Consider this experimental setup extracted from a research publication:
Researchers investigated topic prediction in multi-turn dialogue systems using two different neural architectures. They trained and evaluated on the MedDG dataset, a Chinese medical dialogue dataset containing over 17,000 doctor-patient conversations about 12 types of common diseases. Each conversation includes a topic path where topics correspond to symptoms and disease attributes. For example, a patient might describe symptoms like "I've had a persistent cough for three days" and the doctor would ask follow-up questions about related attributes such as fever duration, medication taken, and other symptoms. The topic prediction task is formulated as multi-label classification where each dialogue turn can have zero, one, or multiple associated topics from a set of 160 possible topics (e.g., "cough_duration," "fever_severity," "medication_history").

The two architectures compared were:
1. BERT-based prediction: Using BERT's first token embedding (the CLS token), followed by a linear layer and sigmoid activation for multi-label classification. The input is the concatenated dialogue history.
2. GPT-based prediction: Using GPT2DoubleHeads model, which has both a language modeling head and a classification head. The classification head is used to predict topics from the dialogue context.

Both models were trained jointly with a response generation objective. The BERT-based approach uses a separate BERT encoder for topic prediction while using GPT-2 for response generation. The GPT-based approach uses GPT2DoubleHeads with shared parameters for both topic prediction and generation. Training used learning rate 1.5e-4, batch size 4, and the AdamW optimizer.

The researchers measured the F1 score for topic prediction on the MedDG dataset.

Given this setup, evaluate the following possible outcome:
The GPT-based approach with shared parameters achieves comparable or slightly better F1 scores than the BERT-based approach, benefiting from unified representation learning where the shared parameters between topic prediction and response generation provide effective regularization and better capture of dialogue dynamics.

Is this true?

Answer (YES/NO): NO